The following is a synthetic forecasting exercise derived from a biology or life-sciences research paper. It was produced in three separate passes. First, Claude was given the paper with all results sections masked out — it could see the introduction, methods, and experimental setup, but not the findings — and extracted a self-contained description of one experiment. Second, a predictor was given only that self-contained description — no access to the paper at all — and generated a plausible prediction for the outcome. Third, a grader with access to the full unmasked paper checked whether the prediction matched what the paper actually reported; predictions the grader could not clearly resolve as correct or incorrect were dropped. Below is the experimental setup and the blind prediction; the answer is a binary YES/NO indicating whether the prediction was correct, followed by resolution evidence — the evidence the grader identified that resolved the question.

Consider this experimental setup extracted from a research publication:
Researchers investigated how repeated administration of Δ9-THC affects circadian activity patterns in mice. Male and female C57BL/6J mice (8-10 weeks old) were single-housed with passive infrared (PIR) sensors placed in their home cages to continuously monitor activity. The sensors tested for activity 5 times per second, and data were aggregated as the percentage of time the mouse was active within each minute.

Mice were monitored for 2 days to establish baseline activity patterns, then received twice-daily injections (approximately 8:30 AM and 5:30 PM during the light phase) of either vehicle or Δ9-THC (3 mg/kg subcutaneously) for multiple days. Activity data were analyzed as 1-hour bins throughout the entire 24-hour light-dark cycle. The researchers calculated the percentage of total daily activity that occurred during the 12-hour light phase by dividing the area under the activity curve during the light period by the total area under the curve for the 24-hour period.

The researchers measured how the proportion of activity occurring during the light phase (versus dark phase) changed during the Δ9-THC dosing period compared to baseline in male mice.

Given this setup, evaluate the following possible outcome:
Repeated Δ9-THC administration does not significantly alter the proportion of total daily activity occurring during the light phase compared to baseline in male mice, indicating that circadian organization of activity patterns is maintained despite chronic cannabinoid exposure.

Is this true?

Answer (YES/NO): YES